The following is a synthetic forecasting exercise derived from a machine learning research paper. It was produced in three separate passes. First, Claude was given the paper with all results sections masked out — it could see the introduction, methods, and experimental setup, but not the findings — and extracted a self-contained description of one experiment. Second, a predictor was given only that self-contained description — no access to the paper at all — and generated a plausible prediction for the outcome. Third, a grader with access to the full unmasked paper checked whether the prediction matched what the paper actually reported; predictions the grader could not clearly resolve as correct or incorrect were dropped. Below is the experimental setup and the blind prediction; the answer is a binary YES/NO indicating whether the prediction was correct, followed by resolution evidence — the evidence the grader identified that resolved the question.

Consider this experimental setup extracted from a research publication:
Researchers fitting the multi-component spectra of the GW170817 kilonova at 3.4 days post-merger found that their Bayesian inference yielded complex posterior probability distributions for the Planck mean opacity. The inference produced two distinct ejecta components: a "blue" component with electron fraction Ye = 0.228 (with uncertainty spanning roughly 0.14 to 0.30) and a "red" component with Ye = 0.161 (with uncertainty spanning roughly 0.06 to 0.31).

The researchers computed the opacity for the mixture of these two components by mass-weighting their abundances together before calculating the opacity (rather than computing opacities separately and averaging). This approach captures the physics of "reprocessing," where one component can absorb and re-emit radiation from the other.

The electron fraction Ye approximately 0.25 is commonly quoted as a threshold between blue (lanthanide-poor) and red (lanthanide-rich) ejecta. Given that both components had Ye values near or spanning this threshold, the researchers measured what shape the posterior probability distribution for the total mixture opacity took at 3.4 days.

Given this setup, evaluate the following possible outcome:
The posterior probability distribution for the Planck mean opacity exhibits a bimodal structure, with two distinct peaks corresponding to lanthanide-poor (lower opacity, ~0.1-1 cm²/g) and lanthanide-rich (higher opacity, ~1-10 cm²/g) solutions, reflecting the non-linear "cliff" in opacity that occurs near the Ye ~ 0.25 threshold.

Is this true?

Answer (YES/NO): NO